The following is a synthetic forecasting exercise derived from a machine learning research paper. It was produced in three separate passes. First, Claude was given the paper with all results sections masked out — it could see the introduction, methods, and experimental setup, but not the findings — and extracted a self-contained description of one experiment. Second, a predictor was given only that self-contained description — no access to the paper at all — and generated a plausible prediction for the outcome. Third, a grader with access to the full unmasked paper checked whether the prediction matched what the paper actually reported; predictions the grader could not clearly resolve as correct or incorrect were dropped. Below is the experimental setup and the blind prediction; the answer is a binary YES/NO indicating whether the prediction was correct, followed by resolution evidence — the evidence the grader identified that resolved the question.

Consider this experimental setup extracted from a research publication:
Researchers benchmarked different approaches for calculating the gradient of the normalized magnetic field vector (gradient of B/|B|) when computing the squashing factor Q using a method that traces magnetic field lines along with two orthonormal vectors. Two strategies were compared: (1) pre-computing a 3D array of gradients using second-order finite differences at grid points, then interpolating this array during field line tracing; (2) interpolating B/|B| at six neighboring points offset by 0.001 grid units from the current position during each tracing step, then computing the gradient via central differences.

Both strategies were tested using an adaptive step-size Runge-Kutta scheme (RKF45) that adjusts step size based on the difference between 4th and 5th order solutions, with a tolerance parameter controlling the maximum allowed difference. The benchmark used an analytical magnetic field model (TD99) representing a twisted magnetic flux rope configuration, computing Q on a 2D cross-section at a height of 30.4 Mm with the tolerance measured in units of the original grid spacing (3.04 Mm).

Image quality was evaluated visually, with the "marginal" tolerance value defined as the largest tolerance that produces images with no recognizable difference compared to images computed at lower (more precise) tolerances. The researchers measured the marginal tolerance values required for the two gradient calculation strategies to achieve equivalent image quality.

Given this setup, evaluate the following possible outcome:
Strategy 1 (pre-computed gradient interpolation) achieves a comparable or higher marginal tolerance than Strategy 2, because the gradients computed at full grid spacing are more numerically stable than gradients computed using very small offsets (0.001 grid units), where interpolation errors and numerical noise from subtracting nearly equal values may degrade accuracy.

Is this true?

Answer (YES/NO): YES